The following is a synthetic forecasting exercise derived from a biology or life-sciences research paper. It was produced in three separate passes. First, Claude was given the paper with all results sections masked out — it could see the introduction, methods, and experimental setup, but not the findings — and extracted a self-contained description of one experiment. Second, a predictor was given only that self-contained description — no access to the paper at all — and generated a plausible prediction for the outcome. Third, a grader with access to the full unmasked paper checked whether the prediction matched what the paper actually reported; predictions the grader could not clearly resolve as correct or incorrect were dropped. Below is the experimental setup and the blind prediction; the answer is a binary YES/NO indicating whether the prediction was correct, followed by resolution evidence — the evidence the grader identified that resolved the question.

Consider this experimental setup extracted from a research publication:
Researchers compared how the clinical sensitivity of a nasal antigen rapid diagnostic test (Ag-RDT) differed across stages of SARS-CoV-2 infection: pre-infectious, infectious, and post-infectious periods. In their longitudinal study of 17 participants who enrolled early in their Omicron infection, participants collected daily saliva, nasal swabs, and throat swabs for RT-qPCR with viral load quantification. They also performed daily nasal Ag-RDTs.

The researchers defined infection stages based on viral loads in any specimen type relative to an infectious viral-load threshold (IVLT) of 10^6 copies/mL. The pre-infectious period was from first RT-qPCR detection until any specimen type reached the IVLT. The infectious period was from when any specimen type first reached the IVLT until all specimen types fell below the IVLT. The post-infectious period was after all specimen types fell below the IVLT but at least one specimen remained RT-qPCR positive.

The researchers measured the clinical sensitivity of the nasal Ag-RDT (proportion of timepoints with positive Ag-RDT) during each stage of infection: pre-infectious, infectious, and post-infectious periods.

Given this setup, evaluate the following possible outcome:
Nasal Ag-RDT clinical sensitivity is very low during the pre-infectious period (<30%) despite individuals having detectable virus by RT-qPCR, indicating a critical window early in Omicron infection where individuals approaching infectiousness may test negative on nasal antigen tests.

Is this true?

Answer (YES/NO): YES